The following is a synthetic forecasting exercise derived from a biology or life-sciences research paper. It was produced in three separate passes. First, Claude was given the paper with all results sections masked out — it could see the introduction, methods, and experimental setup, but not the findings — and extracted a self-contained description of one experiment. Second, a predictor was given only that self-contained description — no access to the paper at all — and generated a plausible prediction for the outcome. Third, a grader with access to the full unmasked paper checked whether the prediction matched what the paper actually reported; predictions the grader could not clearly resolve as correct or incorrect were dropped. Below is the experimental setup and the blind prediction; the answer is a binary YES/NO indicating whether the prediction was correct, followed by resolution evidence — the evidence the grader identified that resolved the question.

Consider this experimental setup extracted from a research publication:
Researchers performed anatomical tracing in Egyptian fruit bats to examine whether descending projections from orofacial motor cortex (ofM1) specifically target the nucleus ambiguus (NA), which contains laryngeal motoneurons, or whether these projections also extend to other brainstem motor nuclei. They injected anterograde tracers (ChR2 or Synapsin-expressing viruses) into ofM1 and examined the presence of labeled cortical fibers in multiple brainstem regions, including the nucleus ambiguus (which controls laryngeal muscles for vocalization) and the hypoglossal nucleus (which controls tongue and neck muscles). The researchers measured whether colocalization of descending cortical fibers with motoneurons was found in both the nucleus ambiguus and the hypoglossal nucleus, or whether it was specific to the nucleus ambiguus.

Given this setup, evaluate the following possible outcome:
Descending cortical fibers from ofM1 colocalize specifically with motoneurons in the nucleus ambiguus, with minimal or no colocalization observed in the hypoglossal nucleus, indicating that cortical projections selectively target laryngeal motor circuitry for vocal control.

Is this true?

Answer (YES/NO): YES